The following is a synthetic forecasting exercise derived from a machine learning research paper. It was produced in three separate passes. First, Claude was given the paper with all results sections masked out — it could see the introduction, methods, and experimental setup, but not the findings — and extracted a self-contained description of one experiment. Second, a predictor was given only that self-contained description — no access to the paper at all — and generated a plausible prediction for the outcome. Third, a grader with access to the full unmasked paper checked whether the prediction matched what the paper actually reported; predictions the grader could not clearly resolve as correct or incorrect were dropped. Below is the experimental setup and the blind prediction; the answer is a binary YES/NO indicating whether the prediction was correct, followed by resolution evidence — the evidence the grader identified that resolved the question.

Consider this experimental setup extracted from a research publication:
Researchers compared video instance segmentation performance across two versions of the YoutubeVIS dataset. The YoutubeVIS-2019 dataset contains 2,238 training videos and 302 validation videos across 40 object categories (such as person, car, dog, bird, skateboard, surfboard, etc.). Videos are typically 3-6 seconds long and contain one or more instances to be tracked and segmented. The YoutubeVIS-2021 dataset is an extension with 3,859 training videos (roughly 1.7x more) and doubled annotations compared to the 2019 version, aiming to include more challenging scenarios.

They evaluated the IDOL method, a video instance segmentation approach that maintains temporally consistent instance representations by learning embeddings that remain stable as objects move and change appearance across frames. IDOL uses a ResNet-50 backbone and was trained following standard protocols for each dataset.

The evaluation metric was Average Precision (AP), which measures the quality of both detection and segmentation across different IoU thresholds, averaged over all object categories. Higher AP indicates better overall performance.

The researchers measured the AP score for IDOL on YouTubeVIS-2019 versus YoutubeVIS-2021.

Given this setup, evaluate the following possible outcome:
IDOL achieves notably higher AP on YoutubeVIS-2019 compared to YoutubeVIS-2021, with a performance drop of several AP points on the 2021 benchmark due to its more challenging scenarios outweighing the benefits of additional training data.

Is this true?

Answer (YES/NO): YES